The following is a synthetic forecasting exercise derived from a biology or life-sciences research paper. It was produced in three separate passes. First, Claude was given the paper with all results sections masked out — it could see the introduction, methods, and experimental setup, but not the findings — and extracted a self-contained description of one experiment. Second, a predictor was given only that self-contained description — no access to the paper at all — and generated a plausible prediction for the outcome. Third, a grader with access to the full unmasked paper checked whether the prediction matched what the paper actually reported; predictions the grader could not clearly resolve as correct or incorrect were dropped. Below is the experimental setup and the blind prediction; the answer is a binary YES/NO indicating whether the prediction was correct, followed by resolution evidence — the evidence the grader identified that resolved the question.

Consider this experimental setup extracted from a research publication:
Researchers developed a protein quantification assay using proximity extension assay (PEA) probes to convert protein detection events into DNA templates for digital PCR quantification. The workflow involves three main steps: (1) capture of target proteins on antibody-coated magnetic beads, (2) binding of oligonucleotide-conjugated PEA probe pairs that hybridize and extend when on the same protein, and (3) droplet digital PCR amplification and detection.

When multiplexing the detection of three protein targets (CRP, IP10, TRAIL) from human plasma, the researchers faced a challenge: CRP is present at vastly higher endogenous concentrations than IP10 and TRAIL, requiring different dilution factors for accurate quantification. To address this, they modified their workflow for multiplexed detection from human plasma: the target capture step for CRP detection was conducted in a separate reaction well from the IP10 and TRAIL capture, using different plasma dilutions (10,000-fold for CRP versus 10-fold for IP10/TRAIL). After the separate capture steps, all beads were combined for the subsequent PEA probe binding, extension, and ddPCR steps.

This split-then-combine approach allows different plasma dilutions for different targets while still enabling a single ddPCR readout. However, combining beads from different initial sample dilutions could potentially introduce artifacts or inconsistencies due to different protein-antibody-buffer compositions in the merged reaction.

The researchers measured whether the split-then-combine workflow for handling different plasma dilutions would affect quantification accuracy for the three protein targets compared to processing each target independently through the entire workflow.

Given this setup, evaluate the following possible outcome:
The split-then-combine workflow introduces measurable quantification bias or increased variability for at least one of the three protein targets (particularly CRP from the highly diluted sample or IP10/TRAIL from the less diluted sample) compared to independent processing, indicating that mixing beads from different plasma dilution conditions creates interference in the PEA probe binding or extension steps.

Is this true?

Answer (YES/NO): NO